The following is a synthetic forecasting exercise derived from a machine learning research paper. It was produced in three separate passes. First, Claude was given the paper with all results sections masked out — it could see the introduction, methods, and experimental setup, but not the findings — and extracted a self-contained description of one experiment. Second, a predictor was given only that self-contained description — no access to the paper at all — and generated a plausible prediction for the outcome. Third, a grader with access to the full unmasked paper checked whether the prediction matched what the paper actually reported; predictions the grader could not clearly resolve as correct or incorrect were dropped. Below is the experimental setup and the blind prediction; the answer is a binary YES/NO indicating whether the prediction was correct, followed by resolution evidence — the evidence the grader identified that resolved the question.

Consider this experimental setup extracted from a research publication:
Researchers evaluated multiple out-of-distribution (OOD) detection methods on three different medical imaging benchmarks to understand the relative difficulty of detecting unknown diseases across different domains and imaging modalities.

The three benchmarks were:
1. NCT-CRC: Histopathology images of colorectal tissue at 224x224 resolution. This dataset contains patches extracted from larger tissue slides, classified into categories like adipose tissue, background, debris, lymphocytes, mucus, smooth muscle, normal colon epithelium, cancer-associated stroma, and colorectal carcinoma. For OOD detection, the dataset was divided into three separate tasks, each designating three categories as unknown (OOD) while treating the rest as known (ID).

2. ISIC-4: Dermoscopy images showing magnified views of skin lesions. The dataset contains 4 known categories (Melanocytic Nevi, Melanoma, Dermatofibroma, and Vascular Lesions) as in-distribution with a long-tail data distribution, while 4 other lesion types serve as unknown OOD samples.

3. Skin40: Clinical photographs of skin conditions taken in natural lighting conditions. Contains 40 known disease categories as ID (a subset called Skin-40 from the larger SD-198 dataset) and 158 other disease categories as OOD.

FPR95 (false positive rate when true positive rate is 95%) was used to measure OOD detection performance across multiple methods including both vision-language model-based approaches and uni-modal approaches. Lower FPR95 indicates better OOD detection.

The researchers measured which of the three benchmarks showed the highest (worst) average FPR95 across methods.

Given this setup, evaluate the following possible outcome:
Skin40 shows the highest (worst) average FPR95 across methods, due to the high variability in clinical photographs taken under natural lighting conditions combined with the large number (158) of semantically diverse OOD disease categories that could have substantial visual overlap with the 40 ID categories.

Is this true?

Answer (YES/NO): YES